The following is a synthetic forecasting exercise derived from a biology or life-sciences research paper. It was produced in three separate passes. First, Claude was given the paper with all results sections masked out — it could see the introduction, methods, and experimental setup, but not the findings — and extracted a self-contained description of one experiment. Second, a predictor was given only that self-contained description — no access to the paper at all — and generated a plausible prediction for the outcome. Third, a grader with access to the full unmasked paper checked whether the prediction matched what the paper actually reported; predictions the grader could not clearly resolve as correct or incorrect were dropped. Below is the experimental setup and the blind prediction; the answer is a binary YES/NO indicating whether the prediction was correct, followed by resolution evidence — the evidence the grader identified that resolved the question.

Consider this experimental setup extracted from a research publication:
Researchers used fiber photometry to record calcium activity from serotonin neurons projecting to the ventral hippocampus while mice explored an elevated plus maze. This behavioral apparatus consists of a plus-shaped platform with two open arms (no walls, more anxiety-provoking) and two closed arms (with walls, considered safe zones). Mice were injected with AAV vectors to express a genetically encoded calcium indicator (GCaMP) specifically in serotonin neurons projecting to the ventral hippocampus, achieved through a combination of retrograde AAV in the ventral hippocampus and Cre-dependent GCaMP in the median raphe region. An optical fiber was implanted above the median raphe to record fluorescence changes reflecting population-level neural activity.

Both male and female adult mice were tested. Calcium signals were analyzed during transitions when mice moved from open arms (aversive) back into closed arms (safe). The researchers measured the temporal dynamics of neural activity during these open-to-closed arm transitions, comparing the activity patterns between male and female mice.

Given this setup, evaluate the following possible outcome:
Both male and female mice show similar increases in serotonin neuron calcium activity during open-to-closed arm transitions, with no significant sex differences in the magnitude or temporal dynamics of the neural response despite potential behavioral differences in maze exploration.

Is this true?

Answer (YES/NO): NO